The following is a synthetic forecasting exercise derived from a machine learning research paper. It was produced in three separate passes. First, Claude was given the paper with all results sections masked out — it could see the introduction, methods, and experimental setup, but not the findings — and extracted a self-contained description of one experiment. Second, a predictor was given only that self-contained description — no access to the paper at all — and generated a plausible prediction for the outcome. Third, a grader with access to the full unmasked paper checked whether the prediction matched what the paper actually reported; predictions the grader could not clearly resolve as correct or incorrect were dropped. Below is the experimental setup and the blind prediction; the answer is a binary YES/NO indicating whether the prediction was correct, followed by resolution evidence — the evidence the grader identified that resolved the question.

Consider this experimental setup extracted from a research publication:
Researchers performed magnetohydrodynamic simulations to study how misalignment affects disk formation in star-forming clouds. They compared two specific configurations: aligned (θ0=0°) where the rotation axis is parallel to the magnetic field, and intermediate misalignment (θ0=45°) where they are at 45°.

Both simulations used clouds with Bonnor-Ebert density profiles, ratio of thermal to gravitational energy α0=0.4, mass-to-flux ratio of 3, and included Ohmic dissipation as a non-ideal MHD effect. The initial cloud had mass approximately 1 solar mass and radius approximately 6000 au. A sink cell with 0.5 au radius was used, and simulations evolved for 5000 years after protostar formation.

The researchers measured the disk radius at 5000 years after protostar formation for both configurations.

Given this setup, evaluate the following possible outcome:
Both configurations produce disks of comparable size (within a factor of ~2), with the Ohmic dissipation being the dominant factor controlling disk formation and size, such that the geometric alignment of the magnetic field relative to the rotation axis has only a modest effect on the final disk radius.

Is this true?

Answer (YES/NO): NO